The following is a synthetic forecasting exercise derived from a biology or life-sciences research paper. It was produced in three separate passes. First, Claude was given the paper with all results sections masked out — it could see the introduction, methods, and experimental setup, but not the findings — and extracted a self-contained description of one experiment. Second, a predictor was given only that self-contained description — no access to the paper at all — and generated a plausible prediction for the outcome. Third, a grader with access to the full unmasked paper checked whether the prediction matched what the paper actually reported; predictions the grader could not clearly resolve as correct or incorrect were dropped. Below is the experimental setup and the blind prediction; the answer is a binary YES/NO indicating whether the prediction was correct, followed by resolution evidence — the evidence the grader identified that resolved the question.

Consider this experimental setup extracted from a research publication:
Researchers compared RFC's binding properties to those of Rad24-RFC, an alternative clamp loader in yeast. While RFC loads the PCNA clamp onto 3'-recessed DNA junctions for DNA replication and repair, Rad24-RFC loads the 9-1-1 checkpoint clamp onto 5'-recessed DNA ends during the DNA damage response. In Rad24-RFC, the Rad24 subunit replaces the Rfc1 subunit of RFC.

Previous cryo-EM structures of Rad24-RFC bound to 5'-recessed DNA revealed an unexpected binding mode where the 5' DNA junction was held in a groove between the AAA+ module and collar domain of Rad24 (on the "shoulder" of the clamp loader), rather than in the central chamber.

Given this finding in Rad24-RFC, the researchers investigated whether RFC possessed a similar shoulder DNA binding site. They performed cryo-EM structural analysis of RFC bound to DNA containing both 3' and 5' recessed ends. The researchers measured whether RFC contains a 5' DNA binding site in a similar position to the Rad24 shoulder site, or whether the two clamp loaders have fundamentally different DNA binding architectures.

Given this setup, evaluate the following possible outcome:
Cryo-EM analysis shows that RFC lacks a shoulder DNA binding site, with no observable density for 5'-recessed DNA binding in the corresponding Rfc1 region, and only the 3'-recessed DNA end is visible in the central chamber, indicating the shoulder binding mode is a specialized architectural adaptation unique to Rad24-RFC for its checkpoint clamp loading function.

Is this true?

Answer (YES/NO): NO